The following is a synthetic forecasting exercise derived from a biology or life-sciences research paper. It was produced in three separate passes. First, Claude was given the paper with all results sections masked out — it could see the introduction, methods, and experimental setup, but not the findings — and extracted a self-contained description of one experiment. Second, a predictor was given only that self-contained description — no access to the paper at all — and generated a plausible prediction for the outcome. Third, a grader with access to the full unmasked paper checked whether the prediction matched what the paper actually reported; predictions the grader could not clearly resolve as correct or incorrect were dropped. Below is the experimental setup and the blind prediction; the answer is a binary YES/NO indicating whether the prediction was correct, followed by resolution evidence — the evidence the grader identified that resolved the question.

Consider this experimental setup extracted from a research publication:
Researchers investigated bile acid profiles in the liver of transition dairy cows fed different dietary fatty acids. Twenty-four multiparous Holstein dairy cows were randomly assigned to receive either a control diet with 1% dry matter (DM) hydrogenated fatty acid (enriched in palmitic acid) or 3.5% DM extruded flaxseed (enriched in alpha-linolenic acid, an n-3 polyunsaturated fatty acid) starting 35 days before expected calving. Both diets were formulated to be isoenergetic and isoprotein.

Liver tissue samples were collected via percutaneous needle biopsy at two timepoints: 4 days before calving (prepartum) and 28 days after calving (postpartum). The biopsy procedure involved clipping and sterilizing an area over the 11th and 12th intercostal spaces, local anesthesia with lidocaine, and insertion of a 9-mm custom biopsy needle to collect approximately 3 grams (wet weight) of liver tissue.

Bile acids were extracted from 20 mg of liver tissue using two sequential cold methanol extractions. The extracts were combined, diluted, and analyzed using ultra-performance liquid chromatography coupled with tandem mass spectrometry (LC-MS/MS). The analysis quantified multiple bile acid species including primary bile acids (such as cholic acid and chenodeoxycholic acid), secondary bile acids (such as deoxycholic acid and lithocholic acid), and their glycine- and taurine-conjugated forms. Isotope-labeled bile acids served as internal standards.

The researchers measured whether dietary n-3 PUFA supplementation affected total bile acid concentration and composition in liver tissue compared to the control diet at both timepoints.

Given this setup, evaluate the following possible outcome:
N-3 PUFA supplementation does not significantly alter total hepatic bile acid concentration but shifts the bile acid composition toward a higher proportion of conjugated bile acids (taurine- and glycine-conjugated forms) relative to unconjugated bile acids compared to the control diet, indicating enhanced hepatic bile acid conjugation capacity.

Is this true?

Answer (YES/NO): NO